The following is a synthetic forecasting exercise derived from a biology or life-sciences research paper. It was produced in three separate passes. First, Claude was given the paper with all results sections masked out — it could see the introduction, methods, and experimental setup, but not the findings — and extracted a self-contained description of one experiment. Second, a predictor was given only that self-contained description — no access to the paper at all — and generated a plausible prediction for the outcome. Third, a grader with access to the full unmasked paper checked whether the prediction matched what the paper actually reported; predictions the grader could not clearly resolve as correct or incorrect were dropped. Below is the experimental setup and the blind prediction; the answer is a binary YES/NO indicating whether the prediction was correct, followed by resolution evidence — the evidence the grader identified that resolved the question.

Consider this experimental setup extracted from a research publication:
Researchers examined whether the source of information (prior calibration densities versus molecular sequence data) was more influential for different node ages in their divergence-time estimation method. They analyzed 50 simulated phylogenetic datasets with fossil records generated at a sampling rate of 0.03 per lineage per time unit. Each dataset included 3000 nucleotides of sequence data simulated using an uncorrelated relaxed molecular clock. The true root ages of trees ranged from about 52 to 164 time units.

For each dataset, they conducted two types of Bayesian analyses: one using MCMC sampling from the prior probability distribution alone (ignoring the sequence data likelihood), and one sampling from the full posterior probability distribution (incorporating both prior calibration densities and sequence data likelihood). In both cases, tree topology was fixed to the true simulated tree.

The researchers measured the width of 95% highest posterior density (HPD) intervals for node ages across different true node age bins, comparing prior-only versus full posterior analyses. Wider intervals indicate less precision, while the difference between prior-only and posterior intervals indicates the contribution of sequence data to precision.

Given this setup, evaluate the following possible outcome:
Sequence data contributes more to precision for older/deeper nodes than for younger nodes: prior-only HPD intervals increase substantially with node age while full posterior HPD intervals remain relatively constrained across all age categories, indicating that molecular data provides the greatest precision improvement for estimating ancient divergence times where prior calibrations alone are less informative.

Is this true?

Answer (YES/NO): NO